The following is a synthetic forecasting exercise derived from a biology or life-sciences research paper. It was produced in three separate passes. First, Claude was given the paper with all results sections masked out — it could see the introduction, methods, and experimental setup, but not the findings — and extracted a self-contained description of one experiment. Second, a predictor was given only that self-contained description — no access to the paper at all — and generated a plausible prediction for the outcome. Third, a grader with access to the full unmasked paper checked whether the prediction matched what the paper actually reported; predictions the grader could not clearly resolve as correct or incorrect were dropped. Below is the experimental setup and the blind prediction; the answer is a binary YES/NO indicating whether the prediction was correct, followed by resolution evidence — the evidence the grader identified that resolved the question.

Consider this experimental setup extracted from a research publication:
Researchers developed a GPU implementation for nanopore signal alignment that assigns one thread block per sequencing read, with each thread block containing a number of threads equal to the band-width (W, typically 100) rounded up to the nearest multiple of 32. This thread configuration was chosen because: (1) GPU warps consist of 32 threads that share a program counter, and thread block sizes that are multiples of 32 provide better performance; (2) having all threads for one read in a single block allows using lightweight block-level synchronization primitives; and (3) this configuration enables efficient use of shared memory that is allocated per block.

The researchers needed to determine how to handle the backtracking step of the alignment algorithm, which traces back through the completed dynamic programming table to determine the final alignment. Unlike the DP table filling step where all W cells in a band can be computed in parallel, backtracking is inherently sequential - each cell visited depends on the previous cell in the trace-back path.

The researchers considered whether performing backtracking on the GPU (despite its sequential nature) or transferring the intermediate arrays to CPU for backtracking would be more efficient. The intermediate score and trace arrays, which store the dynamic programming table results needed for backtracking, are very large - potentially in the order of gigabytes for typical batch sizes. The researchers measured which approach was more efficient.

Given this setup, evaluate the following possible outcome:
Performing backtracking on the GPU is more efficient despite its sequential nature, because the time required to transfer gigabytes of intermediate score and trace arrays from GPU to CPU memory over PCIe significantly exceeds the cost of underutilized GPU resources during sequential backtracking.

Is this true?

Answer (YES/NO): YES